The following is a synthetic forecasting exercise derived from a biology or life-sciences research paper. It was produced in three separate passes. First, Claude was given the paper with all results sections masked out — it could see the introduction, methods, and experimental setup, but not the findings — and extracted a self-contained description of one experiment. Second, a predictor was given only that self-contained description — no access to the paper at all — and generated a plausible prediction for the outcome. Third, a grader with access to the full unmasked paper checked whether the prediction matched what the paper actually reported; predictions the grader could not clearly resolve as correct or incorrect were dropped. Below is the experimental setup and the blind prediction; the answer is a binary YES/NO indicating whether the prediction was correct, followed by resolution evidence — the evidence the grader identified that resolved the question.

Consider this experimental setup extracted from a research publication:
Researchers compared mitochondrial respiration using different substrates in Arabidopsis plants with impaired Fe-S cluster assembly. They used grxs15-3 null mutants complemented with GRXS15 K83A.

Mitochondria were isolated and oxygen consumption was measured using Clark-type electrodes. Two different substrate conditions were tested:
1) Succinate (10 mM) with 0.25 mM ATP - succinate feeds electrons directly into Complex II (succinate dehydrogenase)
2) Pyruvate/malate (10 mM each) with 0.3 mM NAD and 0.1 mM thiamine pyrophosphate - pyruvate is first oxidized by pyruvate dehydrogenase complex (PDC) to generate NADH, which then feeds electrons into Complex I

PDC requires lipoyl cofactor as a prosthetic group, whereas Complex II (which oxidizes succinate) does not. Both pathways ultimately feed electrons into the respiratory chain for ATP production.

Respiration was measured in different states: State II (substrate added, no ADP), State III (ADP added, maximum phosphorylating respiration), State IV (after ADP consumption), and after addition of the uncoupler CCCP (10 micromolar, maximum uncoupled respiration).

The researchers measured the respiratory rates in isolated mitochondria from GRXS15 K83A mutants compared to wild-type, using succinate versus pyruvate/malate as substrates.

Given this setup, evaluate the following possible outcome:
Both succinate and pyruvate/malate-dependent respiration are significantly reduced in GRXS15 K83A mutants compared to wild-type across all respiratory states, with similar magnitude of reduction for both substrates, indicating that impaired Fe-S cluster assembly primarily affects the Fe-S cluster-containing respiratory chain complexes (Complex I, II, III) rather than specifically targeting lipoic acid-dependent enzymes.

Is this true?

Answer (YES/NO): NO